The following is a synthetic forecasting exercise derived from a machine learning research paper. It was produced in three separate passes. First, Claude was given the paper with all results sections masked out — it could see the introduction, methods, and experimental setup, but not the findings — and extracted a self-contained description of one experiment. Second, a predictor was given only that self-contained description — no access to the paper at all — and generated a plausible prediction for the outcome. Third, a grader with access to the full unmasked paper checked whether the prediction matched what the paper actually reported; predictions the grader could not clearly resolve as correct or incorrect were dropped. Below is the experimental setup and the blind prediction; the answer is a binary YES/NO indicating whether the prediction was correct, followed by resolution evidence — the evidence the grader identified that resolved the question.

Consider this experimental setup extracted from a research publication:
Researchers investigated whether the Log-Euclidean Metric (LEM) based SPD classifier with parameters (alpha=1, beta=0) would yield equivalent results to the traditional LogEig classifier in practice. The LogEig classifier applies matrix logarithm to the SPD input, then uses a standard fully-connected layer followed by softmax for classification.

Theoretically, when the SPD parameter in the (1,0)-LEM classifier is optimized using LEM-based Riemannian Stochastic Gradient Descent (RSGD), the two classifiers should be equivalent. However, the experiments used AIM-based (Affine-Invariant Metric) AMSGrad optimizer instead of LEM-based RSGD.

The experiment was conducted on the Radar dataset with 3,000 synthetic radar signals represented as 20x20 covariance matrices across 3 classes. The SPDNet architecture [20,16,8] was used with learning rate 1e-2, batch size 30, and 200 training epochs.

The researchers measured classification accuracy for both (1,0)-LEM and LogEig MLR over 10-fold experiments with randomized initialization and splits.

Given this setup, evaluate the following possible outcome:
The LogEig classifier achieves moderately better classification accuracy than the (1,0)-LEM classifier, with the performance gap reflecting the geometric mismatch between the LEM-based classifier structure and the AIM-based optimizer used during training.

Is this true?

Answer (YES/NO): NO